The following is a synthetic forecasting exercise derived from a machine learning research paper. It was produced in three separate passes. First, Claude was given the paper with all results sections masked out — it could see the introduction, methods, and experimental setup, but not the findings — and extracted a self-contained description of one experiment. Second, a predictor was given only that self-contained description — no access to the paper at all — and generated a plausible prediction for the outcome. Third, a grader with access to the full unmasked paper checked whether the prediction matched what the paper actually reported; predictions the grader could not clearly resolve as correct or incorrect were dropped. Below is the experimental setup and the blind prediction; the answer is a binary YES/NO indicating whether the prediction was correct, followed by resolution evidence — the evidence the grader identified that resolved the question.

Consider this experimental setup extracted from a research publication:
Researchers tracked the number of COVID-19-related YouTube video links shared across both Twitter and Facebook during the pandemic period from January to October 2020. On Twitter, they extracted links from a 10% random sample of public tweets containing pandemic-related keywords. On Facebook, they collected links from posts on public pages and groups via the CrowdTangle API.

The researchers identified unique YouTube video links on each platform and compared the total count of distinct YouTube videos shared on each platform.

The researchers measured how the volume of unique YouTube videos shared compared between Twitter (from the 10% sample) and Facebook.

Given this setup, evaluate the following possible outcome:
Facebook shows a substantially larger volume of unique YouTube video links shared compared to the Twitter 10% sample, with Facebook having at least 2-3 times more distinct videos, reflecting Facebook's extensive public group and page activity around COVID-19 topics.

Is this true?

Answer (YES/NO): YES